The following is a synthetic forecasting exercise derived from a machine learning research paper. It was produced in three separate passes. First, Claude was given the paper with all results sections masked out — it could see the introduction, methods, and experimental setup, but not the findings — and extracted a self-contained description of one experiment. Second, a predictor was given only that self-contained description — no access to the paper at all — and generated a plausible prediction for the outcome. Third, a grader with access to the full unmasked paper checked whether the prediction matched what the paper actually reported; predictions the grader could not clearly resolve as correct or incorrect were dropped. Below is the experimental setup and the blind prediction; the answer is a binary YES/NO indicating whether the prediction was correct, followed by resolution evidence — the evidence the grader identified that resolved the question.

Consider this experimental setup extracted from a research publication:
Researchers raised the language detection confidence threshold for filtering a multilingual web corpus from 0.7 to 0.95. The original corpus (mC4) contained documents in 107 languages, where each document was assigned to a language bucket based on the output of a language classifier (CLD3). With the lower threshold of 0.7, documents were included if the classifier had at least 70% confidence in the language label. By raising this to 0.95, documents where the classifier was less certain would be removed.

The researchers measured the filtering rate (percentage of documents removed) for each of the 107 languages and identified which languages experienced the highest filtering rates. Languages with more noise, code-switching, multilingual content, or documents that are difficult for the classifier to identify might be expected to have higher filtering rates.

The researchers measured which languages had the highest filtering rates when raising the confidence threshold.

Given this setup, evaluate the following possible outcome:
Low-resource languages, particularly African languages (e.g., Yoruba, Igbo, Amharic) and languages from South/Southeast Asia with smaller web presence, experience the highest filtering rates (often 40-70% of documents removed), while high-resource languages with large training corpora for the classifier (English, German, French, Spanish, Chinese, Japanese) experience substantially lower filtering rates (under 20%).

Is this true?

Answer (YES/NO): NO